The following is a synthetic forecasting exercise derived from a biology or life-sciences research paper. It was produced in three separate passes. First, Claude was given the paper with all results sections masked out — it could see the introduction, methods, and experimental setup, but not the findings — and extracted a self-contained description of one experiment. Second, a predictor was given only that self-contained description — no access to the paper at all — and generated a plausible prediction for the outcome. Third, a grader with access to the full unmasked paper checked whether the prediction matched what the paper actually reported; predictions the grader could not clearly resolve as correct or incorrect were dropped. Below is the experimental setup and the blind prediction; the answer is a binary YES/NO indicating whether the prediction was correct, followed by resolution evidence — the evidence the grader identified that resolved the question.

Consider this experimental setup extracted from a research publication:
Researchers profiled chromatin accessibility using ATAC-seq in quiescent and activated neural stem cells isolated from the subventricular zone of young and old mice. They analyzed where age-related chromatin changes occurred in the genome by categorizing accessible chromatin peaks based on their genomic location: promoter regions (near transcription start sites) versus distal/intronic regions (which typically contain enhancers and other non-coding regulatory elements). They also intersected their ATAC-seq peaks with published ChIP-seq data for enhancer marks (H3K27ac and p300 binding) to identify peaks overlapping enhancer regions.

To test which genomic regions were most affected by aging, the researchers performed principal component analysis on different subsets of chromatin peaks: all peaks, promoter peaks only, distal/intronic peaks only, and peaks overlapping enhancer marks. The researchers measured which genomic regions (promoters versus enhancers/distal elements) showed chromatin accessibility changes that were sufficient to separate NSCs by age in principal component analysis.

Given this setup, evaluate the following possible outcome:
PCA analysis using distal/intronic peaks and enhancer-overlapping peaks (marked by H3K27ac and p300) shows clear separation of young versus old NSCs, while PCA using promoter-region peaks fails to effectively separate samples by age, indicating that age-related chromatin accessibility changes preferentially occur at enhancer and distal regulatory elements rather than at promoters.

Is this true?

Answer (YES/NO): YES